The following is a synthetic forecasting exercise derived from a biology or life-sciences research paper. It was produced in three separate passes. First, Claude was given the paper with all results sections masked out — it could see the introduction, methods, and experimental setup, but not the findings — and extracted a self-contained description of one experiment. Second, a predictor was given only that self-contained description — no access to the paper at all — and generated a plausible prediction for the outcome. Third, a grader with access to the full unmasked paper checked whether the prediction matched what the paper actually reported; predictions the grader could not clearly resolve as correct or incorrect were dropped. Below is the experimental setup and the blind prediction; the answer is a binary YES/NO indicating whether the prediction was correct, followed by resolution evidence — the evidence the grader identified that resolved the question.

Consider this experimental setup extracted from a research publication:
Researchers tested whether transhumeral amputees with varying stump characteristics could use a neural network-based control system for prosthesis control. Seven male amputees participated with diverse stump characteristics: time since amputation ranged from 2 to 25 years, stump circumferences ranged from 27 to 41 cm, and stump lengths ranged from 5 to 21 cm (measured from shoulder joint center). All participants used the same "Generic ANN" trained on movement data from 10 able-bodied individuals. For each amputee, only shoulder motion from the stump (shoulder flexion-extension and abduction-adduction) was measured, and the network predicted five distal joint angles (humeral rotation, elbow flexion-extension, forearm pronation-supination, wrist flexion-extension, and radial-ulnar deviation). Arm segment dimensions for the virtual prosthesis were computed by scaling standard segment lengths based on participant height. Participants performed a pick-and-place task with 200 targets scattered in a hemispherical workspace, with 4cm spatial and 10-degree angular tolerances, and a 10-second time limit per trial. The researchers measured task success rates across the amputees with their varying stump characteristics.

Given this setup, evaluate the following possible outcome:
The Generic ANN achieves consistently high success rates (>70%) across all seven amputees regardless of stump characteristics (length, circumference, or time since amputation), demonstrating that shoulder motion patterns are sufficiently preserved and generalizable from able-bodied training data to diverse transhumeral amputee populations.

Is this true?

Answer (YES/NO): YES